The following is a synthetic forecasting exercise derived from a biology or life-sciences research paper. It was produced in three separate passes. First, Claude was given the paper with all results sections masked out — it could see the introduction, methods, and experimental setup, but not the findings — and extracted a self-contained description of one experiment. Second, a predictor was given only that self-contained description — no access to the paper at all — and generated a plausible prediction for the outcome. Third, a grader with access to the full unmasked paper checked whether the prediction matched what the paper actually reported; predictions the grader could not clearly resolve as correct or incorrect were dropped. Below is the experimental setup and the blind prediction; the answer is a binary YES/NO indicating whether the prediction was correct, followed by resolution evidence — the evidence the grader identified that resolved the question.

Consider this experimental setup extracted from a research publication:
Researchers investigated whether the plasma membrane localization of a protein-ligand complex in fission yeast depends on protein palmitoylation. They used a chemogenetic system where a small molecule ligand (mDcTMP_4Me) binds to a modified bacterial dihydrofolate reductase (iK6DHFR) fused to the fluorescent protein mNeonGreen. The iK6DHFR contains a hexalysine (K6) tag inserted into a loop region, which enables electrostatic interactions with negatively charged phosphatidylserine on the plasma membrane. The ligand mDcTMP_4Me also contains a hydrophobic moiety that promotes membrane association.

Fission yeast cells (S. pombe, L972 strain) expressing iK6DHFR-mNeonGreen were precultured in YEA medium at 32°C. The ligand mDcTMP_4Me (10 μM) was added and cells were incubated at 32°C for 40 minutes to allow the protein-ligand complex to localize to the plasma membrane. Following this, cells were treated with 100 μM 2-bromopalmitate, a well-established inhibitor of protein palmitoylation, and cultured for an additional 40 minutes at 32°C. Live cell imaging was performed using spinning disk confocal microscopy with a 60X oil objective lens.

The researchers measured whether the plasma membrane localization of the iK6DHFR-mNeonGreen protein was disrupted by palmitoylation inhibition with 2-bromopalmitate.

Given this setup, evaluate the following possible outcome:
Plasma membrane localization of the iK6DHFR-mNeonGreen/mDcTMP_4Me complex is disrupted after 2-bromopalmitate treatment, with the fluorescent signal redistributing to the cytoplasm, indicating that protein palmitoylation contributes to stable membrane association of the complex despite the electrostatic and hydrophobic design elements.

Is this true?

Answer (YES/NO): NO